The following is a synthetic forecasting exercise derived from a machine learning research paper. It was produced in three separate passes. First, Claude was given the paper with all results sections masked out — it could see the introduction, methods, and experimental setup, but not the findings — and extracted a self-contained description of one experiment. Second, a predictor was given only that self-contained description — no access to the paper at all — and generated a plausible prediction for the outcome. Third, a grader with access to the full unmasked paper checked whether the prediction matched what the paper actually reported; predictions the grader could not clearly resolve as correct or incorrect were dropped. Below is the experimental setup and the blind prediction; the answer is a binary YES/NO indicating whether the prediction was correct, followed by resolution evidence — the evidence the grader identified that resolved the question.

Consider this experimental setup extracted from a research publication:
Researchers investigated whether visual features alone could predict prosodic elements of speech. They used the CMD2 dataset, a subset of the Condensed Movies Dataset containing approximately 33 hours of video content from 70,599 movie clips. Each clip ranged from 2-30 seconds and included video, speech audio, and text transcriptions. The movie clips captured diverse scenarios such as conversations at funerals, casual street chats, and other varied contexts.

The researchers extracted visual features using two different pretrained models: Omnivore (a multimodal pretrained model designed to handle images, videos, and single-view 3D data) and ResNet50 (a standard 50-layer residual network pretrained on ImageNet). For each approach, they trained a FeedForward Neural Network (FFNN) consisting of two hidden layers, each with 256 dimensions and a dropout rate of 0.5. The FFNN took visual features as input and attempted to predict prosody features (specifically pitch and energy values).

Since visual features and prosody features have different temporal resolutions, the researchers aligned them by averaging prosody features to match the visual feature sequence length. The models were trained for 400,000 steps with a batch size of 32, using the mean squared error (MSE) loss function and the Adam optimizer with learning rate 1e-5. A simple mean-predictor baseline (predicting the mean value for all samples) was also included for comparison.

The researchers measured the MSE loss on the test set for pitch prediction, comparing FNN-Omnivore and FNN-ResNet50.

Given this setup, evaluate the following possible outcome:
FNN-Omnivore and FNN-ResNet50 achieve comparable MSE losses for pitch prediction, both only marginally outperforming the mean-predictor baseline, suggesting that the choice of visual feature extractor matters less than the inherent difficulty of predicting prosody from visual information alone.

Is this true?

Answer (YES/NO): NO